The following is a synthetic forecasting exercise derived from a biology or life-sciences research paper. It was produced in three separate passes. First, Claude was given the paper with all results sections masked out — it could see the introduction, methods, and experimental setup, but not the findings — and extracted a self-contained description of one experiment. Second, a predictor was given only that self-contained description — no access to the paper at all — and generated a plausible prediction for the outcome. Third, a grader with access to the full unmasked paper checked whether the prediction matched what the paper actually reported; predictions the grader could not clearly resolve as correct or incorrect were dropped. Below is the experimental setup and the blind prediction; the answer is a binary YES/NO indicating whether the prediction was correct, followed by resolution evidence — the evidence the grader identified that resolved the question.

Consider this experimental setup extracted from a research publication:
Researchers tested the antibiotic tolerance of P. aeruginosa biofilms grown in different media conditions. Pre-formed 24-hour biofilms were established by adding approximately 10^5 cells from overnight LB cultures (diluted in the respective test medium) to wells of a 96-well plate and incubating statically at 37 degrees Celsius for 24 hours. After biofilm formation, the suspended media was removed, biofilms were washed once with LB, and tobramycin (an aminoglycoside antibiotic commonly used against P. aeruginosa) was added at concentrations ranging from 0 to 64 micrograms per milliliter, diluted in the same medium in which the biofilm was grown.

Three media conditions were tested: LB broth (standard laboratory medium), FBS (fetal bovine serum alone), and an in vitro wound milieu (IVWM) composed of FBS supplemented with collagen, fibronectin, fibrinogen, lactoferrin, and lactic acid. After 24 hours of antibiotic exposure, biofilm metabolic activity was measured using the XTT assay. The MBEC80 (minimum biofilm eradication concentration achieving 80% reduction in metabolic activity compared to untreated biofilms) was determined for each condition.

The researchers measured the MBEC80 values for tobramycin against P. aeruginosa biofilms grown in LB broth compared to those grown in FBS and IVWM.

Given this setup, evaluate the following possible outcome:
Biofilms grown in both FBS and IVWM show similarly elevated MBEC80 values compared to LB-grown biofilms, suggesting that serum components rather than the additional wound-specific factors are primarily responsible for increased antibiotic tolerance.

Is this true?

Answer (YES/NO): YES